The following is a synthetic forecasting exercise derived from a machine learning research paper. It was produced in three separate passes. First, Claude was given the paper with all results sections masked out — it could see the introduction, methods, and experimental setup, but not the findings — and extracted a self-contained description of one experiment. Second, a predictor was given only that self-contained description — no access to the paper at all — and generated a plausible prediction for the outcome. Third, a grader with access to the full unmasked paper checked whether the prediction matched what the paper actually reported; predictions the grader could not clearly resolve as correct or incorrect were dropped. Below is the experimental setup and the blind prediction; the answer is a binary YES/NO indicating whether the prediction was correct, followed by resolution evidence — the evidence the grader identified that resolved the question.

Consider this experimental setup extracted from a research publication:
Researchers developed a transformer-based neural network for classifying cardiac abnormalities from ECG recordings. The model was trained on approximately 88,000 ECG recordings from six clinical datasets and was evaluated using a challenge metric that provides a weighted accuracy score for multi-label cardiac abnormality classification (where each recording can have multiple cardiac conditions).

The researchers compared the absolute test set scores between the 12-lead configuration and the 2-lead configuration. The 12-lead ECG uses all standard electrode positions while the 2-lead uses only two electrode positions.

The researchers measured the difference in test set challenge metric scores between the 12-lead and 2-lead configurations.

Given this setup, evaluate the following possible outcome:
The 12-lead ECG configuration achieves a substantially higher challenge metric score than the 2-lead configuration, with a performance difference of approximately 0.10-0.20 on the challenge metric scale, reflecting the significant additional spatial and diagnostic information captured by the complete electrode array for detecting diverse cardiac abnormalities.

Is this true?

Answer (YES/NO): NO